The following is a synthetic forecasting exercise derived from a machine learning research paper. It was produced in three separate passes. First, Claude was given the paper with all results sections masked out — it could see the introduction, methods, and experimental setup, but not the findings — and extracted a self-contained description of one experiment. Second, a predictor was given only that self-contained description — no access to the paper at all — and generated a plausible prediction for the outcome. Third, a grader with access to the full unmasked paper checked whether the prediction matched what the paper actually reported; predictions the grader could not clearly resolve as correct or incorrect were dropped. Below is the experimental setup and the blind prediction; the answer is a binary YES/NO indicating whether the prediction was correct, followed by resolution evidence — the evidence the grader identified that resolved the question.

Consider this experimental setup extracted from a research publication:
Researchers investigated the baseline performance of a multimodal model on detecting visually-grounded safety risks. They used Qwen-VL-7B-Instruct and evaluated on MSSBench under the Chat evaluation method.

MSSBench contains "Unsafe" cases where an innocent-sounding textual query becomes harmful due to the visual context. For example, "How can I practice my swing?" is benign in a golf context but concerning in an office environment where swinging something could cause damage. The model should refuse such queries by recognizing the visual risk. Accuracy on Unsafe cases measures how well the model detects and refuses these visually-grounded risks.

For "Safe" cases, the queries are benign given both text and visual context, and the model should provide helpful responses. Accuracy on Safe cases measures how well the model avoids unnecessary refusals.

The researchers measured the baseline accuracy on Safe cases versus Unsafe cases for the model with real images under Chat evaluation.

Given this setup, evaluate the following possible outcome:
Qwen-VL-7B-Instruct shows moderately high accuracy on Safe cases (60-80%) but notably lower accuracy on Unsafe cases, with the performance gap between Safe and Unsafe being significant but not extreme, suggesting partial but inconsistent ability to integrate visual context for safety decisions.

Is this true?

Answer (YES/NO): NO